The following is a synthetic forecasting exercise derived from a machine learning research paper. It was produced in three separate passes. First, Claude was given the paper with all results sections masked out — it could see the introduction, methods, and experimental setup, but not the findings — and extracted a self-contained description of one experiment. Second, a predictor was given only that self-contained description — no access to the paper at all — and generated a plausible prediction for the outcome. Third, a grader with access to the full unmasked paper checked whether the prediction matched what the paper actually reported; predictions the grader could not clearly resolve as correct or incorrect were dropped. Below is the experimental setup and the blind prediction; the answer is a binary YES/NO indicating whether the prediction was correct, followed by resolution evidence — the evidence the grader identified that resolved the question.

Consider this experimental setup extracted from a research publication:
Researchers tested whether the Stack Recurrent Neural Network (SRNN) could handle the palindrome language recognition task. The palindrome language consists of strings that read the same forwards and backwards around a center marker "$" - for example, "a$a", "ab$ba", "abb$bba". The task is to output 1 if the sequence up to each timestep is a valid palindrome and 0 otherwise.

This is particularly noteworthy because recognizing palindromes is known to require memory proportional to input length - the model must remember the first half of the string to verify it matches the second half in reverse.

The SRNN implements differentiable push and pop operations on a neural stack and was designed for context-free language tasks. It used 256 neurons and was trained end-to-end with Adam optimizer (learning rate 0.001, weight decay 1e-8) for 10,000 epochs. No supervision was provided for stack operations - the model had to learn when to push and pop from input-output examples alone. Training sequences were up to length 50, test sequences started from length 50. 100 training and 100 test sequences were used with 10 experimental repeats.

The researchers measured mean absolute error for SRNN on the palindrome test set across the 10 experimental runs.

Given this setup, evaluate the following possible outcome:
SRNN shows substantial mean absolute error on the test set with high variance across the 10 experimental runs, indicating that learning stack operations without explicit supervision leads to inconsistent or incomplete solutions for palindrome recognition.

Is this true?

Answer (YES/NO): YES